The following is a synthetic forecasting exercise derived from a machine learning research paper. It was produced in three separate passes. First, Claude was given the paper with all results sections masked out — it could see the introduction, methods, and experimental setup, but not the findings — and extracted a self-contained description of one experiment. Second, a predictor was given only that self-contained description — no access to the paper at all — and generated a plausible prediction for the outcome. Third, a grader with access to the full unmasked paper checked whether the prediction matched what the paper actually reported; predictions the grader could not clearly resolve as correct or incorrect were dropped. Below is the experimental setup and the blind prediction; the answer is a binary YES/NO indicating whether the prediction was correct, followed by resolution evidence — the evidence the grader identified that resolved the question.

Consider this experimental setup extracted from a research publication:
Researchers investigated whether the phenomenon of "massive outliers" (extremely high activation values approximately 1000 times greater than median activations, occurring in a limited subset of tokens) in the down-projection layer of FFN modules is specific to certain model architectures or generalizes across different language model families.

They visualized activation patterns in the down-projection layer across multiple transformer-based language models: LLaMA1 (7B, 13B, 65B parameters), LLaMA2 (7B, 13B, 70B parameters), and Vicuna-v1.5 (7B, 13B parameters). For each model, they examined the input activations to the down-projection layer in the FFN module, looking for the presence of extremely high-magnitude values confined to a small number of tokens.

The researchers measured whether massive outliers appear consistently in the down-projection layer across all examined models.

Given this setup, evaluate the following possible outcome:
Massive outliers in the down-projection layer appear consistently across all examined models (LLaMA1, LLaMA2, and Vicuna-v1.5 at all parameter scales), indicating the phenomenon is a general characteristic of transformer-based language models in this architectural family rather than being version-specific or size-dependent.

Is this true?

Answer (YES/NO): YES